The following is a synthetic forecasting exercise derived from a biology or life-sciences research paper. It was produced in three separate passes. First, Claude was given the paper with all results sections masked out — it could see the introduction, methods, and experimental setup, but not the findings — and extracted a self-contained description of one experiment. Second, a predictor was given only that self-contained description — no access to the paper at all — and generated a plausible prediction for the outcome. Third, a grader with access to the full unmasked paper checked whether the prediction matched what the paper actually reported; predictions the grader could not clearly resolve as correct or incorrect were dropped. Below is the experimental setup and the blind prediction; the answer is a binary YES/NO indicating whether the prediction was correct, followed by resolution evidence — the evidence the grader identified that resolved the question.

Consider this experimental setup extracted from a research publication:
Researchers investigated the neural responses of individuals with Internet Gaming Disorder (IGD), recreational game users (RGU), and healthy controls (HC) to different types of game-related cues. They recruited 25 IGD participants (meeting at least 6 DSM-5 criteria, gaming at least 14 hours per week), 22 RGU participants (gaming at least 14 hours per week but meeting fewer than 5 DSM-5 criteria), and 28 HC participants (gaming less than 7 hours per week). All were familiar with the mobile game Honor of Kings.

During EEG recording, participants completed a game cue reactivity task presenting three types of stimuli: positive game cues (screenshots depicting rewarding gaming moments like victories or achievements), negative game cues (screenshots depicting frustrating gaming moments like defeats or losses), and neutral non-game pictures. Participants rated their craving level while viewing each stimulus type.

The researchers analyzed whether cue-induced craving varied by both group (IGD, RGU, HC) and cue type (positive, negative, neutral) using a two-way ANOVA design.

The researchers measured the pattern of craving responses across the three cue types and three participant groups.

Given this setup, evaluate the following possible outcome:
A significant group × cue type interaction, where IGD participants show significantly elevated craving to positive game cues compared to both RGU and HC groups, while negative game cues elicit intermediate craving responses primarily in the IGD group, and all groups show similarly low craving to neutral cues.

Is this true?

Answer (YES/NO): NO